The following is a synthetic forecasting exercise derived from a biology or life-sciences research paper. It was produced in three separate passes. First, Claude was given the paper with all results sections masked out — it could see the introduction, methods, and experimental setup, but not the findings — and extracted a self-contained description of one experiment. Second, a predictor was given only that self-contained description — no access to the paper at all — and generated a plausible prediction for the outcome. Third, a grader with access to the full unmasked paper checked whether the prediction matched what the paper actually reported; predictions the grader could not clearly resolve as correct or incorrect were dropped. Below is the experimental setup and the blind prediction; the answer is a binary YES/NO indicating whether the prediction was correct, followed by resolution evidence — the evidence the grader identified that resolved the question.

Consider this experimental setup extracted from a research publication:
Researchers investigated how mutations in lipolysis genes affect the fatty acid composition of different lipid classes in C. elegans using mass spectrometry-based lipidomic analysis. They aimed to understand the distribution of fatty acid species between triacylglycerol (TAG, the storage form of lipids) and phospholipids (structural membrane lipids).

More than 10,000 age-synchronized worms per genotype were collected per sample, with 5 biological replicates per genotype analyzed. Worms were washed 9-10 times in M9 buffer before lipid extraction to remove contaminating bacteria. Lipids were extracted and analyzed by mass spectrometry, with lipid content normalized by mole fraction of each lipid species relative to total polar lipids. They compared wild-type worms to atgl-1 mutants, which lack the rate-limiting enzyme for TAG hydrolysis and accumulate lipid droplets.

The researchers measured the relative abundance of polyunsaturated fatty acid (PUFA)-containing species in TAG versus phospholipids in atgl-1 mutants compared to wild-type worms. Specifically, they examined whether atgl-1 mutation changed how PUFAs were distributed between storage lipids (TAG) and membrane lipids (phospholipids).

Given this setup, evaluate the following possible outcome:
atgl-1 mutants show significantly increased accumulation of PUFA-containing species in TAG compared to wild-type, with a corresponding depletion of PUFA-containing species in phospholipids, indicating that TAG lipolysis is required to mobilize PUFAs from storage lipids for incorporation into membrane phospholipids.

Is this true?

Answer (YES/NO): YES